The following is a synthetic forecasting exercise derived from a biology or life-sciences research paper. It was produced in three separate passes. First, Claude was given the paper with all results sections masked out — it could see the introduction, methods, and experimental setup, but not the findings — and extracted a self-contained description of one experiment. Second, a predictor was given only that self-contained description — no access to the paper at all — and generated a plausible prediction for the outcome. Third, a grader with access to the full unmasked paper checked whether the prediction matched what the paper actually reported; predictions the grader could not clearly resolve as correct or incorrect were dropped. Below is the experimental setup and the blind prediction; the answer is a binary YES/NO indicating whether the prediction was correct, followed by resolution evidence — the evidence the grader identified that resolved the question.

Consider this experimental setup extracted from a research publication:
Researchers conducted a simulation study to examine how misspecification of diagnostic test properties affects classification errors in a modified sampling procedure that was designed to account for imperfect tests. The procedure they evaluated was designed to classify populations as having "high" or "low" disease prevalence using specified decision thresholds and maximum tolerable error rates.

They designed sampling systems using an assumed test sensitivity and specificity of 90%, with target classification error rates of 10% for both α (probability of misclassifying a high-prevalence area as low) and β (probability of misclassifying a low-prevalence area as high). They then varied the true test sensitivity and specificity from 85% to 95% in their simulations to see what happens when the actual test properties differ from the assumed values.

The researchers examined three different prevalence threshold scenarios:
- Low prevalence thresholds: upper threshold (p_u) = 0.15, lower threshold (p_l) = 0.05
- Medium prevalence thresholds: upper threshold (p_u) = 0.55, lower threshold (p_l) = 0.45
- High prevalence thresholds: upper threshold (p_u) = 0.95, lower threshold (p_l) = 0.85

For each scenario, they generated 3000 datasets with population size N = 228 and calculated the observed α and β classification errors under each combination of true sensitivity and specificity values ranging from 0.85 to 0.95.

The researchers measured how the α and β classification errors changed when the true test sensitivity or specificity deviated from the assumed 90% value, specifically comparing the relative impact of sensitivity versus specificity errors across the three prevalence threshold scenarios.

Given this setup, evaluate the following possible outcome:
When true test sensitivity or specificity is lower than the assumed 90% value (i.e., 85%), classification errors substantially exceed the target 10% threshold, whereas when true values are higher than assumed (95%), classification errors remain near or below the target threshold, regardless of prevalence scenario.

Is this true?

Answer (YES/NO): NO